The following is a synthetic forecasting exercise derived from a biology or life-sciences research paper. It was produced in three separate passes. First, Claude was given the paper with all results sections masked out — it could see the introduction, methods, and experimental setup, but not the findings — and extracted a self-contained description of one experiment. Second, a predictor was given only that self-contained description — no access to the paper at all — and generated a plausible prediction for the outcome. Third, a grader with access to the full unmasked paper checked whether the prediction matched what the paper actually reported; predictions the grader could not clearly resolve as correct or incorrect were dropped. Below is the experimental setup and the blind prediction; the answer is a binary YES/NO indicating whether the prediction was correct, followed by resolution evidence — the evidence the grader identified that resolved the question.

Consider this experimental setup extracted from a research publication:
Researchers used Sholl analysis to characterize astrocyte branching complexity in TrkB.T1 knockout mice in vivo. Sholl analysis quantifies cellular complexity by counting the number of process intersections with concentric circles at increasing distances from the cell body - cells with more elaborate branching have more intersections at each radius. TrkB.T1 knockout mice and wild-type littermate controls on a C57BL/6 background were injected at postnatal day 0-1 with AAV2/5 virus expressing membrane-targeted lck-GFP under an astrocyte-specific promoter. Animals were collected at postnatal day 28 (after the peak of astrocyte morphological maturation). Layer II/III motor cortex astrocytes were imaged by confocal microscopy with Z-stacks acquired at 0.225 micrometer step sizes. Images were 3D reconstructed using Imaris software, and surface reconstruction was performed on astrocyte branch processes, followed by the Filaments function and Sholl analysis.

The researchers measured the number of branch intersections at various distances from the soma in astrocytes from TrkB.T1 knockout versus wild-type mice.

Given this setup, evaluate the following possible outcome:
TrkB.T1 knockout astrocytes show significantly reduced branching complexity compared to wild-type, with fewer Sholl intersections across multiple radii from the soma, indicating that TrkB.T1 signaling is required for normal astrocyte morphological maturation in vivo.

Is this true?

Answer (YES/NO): YES